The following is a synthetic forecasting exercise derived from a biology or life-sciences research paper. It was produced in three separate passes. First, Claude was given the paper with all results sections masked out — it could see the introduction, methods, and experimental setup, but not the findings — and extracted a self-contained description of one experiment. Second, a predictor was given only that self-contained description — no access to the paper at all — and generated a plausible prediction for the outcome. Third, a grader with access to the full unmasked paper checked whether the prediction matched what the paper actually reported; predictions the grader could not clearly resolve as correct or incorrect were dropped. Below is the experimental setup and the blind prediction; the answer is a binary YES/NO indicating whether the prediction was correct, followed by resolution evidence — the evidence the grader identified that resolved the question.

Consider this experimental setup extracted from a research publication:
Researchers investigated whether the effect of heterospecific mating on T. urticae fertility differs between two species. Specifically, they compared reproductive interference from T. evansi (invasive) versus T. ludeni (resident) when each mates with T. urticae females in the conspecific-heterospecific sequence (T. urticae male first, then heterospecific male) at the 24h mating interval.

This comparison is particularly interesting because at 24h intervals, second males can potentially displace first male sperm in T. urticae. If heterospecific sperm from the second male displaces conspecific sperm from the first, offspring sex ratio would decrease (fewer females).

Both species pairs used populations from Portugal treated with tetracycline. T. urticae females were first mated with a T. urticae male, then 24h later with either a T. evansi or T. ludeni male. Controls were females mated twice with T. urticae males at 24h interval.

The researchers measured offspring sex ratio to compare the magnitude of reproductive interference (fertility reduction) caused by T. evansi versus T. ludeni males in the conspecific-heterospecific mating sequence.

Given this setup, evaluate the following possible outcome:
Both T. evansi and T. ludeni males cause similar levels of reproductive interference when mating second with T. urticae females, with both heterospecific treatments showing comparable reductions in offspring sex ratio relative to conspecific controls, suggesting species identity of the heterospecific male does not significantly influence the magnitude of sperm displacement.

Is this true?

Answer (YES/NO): NO